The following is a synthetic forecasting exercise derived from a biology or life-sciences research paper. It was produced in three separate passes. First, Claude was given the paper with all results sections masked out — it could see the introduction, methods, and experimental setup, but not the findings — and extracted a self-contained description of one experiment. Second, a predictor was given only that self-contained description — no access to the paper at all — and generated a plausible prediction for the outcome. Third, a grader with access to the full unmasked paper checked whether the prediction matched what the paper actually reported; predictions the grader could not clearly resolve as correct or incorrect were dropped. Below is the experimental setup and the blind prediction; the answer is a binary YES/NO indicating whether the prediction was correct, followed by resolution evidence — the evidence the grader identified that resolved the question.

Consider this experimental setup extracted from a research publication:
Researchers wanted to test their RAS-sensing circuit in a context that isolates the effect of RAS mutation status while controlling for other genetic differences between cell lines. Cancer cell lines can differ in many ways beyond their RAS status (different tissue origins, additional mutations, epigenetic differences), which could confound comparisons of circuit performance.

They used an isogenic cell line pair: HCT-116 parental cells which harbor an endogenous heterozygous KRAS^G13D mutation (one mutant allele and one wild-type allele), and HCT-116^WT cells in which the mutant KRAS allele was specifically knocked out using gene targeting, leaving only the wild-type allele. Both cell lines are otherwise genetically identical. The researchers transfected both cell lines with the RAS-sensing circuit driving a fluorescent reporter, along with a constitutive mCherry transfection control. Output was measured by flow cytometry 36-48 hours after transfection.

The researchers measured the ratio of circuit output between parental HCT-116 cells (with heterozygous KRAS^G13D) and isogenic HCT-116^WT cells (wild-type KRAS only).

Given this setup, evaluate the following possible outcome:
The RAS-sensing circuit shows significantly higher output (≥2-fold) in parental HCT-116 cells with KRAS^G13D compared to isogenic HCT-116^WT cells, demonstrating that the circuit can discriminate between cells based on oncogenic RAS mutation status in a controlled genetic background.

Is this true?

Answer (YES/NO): YES